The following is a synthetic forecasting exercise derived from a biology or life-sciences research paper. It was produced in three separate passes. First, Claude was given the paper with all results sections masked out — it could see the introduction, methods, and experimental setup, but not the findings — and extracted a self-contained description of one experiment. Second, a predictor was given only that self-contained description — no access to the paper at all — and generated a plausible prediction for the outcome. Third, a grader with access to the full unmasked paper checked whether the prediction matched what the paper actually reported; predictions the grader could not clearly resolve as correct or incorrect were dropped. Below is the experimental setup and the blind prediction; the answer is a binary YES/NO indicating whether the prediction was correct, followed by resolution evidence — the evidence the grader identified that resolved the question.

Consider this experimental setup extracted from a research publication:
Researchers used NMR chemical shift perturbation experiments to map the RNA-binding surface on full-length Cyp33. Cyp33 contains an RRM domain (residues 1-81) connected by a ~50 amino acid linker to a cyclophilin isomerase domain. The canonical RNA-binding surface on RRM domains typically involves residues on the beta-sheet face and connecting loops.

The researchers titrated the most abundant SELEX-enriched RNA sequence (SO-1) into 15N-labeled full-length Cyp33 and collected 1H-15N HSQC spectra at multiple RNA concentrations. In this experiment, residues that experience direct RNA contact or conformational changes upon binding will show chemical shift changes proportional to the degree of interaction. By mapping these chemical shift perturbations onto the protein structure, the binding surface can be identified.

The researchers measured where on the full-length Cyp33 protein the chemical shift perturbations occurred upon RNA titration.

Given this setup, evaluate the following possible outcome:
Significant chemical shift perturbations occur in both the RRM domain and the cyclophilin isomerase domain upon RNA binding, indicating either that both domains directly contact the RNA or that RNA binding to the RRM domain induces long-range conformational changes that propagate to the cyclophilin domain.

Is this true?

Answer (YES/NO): NO